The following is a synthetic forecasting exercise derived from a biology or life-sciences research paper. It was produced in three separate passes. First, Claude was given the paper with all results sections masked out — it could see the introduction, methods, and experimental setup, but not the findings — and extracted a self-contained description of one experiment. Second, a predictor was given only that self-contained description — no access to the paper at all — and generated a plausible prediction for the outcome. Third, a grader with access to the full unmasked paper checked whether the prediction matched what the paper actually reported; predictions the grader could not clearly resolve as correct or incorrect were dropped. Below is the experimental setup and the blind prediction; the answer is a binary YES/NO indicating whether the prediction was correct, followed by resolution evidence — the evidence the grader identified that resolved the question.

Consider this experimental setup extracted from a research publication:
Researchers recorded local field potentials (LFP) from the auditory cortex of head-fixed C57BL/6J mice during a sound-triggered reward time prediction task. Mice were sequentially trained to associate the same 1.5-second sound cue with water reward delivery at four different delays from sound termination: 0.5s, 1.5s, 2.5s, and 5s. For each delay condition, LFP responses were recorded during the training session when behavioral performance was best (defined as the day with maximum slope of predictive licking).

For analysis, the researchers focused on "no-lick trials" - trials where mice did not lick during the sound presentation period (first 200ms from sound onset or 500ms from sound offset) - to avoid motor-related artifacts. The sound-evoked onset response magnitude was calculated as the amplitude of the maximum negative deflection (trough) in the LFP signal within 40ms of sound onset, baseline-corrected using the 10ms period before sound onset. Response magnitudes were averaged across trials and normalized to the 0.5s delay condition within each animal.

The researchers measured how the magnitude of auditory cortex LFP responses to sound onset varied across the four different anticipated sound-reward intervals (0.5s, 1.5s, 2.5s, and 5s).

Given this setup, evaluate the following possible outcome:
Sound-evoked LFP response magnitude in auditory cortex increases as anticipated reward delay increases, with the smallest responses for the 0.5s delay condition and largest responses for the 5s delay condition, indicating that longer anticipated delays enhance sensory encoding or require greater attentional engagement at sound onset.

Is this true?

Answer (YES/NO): YES